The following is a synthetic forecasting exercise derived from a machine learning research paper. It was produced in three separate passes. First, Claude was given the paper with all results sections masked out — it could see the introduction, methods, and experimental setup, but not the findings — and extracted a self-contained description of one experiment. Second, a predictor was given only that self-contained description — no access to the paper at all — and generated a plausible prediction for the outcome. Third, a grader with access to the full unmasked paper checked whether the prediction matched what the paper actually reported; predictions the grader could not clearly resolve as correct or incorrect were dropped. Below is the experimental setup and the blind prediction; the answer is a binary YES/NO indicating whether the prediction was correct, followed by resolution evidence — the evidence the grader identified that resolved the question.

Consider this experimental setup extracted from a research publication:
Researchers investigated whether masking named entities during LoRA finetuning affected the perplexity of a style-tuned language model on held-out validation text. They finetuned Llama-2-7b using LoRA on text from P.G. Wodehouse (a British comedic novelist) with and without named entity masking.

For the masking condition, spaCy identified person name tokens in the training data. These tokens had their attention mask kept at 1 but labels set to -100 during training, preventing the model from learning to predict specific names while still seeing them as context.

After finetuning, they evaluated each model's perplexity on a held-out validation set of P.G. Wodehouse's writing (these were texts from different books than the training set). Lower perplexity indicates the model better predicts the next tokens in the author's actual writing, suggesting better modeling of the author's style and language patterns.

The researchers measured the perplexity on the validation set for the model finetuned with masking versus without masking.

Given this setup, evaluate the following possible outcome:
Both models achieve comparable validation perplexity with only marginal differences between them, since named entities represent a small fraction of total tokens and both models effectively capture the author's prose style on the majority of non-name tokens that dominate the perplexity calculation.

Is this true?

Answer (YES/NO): NO